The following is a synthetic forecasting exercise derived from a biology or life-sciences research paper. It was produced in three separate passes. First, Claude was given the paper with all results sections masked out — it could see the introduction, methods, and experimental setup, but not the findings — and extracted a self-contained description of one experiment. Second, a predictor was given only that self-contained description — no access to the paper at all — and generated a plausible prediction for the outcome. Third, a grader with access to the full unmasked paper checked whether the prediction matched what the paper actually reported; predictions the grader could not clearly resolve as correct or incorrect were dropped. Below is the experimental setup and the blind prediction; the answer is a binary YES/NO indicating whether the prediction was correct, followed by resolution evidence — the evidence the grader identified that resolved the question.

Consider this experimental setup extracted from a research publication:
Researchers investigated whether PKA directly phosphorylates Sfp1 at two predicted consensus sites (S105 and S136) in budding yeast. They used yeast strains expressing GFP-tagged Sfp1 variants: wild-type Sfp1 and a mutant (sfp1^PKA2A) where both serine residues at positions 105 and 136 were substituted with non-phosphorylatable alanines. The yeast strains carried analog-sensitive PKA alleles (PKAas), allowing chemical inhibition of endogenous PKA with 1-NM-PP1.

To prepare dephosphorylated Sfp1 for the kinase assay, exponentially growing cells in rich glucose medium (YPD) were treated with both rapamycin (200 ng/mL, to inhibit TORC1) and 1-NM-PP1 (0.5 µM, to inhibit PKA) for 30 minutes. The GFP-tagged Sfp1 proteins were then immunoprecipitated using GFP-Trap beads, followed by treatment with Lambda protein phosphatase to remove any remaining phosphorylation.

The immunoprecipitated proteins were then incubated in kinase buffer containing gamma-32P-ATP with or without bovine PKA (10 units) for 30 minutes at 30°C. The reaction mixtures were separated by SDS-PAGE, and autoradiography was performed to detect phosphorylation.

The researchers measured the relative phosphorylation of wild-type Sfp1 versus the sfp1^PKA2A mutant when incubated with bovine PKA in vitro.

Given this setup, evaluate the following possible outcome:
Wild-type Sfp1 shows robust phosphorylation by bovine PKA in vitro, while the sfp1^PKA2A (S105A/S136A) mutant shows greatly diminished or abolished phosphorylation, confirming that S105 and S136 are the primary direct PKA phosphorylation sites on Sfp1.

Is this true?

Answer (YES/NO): NO